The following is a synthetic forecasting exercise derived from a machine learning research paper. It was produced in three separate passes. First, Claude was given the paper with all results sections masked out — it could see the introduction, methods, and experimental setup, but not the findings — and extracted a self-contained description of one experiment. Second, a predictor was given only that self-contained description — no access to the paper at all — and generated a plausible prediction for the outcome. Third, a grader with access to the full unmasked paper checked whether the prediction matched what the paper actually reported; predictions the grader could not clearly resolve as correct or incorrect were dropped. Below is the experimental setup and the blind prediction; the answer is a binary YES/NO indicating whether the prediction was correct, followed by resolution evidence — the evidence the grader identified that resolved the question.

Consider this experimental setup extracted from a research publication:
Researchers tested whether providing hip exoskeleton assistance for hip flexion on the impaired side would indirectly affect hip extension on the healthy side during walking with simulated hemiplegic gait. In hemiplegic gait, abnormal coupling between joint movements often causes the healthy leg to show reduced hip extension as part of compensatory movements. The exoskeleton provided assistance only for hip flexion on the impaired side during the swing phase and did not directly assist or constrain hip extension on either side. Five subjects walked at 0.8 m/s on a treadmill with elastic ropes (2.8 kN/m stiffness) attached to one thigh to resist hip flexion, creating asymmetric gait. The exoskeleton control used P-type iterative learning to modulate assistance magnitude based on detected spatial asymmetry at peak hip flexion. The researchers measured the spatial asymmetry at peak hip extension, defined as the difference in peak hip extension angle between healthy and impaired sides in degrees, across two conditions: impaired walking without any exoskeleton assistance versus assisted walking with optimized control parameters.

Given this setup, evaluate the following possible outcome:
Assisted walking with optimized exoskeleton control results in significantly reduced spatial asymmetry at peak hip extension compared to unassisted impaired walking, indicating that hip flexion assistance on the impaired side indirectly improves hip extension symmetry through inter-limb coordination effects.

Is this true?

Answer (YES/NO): YES